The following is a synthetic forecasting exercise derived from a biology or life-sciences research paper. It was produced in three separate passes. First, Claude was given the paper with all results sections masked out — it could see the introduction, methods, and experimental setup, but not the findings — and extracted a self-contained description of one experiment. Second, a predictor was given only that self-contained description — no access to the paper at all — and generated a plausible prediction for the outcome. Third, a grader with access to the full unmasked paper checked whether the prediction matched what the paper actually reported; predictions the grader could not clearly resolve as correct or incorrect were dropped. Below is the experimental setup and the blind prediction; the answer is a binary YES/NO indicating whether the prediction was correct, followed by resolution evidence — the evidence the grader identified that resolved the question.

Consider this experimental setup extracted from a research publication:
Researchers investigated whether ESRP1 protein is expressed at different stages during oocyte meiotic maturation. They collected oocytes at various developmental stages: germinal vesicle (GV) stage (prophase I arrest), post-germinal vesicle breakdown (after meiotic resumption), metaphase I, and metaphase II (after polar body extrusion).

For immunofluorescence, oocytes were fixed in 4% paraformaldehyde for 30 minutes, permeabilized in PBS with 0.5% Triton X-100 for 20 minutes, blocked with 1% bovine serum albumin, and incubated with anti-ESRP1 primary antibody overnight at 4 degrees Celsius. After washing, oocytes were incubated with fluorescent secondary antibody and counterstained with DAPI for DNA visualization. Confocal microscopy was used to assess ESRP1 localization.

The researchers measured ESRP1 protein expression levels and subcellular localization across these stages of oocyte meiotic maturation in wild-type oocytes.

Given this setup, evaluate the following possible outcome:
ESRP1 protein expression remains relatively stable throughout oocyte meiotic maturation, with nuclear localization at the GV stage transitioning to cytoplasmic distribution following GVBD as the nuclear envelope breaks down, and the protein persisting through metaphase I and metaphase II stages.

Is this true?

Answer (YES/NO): NO